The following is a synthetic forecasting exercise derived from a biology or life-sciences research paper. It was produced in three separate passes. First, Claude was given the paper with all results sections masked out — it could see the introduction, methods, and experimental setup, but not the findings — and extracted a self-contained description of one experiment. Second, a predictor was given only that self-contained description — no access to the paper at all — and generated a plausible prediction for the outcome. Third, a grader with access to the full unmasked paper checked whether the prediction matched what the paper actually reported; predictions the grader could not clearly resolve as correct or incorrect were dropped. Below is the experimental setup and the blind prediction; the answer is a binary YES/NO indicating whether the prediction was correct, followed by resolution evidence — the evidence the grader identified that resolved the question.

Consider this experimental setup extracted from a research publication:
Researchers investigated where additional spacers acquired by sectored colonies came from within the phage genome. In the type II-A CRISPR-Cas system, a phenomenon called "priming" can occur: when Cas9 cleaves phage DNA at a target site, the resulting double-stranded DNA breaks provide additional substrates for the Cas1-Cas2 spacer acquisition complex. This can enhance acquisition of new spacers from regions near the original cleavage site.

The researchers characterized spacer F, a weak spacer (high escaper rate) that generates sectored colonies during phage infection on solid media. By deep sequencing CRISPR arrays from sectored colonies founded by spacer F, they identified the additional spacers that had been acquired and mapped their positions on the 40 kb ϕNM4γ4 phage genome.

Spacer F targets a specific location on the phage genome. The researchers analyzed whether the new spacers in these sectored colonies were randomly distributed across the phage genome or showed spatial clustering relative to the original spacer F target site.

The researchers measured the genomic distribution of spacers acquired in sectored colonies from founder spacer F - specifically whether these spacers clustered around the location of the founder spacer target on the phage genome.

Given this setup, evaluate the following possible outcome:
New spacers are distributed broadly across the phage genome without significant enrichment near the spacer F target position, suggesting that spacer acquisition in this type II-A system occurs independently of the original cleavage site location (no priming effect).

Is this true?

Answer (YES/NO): NO